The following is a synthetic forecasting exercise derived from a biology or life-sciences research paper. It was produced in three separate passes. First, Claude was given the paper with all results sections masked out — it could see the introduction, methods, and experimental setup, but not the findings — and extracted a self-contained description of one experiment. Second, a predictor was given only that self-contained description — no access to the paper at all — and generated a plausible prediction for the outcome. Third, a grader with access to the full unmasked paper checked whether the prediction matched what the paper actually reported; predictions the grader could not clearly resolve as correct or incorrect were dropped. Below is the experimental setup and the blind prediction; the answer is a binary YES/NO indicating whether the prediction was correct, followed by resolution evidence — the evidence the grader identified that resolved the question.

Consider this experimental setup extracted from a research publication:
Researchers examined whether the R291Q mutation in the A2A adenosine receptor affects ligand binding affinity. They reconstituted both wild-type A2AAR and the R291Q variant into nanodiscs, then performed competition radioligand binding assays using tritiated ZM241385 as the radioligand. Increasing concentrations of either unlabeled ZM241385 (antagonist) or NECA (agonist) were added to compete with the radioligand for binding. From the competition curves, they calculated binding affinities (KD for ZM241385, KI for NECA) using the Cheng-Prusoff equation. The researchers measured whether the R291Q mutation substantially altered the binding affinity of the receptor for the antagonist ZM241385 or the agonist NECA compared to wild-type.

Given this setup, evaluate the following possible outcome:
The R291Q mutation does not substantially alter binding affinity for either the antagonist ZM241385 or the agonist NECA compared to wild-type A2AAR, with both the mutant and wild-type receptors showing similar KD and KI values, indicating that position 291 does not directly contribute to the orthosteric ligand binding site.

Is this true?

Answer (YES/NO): YES